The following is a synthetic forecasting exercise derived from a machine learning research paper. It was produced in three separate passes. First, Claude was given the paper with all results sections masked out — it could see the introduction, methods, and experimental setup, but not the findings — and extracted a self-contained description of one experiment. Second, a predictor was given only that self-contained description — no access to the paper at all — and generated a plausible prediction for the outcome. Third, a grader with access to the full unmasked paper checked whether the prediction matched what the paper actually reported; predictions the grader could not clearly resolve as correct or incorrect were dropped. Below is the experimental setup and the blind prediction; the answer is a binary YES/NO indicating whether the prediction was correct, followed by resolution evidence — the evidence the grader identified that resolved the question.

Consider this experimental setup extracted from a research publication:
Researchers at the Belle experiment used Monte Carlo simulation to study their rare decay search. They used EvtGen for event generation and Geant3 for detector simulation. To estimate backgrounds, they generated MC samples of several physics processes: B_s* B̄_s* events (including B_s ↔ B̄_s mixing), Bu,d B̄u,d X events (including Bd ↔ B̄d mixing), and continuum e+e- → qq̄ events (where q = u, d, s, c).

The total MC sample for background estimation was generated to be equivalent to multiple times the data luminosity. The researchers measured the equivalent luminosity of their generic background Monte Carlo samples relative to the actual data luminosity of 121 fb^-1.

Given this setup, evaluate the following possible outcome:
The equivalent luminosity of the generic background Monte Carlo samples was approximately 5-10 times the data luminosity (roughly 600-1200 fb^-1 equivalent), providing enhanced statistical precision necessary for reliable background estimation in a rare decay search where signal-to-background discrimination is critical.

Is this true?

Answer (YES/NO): YES